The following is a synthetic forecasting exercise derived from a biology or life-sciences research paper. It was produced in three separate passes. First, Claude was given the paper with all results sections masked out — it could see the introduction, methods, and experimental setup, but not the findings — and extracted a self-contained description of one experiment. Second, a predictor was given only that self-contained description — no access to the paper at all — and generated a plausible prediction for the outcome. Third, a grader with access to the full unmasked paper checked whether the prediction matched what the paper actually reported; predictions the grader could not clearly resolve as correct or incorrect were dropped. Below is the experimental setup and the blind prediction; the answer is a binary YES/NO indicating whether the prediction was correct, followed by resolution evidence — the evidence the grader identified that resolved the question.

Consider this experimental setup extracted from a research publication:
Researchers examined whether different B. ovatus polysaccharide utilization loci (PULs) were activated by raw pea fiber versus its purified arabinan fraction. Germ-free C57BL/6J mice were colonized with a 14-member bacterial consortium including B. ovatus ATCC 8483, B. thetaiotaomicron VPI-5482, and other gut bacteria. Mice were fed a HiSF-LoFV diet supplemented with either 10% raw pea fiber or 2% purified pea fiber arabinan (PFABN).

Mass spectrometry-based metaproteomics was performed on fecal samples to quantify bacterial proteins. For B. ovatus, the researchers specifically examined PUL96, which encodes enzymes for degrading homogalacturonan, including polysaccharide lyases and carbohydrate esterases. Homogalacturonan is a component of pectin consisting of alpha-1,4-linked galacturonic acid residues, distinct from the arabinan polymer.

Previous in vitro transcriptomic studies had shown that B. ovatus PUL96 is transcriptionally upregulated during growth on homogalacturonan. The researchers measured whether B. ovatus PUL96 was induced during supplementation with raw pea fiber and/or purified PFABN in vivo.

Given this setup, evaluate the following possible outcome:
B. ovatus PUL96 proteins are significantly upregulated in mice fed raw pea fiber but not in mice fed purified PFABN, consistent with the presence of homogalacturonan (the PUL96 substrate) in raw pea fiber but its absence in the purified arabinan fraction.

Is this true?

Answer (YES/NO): NO